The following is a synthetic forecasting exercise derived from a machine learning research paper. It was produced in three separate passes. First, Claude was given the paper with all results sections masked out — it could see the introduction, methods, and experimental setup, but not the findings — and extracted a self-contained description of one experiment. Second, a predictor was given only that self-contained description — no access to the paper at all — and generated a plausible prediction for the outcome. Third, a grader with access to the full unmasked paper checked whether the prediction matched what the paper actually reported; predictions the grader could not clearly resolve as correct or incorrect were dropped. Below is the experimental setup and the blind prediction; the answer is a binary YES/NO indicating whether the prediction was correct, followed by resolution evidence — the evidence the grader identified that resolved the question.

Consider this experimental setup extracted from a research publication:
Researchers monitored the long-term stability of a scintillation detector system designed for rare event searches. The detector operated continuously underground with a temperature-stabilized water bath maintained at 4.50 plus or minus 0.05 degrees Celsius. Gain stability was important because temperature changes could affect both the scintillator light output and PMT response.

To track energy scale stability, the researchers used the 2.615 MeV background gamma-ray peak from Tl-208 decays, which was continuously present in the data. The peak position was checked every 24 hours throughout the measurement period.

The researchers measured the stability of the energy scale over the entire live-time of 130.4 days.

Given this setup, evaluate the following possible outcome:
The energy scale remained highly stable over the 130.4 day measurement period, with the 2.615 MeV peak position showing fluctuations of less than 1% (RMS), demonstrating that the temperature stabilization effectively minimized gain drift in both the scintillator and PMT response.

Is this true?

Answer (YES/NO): YES